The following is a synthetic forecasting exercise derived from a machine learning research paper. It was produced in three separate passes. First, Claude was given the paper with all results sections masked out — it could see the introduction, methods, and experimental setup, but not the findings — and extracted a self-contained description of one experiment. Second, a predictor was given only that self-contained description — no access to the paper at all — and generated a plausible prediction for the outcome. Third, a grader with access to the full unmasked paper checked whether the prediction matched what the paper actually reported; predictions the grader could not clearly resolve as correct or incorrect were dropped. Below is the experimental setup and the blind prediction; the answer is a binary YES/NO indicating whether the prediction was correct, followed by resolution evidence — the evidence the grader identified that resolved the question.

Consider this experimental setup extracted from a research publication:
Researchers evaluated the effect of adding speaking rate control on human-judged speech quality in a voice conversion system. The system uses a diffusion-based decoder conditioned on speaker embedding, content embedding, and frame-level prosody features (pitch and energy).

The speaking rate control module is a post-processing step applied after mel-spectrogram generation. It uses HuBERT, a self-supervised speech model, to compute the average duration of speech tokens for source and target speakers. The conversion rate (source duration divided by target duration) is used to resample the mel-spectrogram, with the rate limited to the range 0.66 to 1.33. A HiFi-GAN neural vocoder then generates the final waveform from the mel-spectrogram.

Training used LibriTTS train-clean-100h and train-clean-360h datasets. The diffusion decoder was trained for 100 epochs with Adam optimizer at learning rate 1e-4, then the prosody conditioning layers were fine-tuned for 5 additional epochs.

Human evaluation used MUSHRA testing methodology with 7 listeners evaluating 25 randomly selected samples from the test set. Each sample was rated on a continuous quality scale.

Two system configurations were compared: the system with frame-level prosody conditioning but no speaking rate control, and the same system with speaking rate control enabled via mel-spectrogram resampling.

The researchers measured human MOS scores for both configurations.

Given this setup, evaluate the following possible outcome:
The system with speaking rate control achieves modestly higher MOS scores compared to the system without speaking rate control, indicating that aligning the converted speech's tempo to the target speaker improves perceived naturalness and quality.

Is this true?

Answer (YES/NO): NO